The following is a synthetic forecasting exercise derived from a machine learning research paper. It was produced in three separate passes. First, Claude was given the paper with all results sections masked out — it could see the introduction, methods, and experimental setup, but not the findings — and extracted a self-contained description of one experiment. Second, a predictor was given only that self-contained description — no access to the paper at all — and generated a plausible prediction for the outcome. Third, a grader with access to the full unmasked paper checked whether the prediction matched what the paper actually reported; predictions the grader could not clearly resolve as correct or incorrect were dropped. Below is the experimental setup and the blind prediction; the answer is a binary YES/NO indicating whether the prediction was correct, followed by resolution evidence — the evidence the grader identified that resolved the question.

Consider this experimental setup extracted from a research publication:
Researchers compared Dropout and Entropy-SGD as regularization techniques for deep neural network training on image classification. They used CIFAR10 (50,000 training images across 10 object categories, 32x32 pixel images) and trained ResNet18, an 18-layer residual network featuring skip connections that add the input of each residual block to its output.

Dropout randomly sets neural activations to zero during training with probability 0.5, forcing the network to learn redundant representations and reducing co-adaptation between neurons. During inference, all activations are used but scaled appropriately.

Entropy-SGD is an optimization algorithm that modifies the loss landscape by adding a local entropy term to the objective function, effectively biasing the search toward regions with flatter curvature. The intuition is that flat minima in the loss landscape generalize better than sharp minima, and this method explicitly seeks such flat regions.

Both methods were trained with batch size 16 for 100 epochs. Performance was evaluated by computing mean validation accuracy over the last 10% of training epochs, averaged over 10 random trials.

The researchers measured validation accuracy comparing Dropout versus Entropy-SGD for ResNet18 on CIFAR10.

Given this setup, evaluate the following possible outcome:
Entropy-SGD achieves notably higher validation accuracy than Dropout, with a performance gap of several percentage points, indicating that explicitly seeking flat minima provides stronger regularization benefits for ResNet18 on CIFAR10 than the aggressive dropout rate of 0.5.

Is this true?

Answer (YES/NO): NO